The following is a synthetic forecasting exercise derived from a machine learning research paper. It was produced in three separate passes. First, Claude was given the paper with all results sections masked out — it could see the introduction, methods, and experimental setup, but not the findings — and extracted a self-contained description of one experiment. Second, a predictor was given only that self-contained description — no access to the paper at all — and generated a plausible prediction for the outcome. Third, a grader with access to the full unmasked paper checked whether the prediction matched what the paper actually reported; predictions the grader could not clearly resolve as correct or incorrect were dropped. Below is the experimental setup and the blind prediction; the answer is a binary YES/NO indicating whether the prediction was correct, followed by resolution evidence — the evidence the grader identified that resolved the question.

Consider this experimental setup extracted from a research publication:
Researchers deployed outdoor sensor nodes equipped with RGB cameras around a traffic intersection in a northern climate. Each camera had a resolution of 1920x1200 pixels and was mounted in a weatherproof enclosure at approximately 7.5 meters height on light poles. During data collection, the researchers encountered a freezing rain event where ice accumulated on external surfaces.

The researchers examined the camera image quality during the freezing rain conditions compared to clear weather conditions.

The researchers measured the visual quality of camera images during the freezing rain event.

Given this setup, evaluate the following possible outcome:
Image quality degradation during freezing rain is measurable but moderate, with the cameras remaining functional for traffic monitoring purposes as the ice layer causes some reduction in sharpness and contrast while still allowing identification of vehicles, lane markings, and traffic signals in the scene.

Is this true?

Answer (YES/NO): NO